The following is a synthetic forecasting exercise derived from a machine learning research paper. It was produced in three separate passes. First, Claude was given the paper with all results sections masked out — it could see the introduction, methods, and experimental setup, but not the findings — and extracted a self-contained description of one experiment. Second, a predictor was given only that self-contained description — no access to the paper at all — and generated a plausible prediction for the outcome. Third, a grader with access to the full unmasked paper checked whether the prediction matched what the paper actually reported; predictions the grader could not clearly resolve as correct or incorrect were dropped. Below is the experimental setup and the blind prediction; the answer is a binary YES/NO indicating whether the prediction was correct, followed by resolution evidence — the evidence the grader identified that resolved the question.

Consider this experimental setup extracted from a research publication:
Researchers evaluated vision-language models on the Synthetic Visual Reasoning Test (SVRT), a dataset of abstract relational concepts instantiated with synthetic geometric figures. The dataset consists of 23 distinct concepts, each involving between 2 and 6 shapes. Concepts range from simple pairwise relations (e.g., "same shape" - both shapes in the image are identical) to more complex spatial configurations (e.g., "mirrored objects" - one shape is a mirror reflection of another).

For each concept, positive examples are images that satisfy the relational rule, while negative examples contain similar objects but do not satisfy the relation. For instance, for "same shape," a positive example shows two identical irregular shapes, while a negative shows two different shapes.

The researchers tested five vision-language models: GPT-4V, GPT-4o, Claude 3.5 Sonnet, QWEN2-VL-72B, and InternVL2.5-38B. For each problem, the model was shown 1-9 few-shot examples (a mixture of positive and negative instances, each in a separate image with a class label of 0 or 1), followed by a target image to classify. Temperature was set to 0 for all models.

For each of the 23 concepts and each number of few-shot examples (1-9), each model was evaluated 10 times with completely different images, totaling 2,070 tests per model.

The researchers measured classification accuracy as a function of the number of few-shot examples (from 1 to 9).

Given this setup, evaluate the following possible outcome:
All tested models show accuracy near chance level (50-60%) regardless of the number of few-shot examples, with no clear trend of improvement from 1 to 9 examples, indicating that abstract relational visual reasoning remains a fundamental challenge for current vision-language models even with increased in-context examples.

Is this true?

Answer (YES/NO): NO